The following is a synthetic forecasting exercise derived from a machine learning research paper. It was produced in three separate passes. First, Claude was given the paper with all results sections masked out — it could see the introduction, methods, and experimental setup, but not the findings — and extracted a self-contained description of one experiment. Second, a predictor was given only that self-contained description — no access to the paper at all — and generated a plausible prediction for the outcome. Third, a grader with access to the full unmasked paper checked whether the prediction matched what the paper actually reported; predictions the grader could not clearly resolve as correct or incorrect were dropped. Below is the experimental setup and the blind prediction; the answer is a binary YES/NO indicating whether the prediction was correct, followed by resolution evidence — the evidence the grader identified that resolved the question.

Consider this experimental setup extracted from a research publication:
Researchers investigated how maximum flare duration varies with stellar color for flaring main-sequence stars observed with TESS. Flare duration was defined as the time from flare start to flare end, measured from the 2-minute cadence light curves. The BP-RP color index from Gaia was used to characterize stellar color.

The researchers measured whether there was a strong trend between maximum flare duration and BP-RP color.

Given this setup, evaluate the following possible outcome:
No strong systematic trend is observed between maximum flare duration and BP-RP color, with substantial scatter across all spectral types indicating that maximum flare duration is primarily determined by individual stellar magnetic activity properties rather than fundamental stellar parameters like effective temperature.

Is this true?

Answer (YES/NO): YES